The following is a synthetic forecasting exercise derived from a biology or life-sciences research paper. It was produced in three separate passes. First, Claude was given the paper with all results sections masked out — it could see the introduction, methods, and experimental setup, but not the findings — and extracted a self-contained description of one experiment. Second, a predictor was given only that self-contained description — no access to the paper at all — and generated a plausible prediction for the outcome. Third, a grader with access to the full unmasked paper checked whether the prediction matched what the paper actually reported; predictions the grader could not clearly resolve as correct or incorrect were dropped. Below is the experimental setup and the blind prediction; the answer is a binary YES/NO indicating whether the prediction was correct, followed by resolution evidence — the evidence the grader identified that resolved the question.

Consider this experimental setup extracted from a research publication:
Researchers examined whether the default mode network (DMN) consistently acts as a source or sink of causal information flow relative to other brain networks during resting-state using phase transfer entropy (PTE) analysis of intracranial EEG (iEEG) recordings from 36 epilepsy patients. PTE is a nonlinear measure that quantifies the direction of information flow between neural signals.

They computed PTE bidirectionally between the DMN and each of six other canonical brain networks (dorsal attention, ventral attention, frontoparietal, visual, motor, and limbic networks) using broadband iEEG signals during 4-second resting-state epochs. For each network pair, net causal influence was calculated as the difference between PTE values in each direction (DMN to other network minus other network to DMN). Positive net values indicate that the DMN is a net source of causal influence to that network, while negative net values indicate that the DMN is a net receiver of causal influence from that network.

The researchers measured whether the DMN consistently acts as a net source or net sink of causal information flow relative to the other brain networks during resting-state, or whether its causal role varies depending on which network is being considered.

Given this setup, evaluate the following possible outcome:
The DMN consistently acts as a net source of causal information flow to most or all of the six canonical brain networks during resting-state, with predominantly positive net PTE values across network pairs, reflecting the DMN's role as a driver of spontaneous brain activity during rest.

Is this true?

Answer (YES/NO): YES